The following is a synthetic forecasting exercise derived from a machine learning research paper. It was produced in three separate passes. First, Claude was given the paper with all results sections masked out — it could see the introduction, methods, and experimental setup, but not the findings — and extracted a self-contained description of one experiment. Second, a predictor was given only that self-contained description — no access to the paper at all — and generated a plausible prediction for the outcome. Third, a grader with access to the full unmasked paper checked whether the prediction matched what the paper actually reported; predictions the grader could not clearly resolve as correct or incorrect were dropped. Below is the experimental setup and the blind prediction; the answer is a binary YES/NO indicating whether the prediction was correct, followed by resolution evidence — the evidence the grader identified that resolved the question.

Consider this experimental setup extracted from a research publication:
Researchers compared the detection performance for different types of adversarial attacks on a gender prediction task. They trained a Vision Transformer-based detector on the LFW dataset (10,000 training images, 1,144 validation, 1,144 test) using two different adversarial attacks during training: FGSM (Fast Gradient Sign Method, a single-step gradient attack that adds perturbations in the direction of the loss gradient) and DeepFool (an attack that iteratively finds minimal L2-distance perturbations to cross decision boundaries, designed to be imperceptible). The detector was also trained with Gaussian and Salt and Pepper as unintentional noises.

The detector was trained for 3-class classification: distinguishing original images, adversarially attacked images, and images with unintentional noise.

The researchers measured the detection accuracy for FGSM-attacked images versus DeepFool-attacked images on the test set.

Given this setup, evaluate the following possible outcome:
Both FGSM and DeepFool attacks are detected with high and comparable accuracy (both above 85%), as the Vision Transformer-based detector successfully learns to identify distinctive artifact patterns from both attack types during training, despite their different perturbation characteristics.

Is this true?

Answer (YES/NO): NO